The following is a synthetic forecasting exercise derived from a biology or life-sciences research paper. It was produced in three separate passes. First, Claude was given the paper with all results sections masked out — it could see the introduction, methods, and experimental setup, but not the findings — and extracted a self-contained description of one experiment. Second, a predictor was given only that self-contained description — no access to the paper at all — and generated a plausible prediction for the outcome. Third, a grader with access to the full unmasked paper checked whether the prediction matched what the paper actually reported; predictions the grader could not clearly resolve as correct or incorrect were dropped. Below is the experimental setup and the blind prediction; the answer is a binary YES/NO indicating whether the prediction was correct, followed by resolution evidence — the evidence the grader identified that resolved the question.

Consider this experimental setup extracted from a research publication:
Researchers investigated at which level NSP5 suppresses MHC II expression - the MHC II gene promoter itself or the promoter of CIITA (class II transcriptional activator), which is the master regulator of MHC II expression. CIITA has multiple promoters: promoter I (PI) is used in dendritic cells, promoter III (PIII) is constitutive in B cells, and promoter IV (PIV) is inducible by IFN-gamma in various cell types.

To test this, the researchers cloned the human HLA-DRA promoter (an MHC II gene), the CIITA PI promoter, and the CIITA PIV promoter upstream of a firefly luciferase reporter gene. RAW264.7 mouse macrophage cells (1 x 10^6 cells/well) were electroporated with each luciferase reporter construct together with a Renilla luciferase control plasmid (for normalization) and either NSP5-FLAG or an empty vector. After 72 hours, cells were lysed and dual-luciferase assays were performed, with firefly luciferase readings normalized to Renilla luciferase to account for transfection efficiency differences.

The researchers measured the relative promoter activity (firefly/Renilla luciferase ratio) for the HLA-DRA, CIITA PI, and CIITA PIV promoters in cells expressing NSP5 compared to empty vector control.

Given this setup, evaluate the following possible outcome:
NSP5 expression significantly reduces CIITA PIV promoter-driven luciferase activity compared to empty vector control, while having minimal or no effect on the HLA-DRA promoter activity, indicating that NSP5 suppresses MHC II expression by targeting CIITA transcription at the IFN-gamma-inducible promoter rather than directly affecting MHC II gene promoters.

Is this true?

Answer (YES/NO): NO